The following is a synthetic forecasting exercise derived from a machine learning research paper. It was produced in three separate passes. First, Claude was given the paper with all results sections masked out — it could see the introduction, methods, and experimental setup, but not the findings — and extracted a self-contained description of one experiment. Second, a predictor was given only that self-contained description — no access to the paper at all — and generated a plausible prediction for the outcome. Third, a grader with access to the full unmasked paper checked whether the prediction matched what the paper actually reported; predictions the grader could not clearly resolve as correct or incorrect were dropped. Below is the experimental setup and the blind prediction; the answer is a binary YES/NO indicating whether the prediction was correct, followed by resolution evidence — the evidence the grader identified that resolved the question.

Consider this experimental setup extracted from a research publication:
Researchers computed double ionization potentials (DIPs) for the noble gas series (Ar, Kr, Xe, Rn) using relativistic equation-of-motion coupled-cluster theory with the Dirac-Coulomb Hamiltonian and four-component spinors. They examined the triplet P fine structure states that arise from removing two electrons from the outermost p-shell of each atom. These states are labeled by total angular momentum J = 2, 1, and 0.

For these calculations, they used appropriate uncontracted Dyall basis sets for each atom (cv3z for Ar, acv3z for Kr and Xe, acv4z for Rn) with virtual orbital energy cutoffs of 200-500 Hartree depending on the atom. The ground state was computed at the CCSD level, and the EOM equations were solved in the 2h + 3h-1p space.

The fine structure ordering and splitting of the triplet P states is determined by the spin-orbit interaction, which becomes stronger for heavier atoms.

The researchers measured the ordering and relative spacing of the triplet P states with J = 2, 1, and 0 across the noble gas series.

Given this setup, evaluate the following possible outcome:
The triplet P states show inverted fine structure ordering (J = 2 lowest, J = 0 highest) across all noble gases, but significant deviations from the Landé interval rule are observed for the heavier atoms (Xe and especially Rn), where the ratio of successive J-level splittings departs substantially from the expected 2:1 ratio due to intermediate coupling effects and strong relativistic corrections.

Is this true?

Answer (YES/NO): NO